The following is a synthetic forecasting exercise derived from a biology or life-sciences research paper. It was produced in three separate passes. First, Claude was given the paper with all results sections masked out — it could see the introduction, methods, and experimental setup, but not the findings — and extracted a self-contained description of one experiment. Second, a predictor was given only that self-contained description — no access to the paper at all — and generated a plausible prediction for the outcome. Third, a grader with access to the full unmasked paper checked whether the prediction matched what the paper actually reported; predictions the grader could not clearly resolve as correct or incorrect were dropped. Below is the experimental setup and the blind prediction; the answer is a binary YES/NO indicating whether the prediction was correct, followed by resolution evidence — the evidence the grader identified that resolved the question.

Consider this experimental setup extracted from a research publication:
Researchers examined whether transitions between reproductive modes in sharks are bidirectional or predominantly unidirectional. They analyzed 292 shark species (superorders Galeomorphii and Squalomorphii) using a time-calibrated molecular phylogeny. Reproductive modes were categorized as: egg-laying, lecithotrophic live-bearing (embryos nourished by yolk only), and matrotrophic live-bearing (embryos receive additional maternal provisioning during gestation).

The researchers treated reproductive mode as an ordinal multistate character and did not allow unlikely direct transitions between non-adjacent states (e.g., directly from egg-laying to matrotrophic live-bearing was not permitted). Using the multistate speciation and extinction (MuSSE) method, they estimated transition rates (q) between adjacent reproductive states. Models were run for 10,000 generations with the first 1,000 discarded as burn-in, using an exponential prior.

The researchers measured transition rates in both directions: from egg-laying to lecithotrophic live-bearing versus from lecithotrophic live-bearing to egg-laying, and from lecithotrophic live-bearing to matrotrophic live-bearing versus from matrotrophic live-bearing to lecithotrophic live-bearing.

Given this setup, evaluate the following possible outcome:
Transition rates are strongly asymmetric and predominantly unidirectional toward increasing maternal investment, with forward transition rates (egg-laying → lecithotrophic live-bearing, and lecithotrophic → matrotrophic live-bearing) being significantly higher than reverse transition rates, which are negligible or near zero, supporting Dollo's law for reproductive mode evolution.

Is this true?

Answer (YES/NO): YES